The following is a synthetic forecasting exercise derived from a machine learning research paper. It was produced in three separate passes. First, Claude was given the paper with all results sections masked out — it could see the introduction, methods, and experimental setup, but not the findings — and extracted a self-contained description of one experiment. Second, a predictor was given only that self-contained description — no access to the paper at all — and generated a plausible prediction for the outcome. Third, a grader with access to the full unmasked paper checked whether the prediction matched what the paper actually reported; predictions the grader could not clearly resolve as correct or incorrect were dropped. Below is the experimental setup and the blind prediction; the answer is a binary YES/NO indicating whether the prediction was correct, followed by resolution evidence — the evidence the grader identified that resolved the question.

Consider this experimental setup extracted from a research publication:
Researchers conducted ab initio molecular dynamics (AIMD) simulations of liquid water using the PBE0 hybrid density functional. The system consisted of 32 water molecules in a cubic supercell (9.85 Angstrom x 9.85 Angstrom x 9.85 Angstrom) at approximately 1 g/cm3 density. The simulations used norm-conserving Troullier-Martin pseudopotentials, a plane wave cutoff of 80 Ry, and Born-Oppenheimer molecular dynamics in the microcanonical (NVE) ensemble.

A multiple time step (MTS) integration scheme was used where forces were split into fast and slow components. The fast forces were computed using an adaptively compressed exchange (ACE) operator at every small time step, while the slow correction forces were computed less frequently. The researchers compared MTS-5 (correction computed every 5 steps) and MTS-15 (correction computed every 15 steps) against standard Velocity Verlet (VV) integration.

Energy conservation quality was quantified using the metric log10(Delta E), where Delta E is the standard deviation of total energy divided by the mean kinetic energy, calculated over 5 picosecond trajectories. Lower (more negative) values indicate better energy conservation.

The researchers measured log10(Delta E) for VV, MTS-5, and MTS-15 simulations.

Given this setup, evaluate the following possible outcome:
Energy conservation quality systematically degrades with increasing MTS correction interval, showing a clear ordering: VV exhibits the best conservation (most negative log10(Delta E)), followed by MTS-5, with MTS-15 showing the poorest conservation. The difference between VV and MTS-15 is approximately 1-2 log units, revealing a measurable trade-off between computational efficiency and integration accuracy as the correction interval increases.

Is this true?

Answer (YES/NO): YES